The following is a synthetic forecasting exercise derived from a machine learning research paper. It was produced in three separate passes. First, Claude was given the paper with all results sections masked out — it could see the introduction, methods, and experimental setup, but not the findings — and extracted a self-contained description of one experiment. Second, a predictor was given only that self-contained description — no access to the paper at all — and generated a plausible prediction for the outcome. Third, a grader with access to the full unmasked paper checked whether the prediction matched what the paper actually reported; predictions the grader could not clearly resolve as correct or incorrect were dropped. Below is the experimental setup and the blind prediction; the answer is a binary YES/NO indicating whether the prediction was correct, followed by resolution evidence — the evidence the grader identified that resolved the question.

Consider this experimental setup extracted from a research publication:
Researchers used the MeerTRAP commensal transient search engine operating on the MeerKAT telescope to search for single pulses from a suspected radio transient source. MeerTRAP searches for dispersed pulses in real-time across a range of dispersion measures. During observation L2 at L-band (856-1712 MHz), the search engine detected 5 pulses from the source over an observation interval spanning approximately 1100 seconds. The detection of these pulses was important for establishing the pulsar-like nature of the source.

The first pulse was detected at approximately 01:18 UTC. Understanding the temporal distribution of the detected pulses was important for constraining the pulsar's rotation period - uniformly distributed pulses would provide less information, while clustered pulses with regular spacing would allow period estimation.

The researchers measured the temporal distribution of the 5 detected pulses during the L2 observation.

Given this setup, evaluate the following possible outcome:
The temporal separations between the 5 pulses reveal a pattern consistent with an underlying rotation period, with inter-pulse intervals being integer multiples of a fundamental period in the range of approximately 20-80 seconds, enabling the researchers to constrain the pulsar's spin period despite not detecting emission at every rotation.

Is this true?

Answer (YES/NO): NO